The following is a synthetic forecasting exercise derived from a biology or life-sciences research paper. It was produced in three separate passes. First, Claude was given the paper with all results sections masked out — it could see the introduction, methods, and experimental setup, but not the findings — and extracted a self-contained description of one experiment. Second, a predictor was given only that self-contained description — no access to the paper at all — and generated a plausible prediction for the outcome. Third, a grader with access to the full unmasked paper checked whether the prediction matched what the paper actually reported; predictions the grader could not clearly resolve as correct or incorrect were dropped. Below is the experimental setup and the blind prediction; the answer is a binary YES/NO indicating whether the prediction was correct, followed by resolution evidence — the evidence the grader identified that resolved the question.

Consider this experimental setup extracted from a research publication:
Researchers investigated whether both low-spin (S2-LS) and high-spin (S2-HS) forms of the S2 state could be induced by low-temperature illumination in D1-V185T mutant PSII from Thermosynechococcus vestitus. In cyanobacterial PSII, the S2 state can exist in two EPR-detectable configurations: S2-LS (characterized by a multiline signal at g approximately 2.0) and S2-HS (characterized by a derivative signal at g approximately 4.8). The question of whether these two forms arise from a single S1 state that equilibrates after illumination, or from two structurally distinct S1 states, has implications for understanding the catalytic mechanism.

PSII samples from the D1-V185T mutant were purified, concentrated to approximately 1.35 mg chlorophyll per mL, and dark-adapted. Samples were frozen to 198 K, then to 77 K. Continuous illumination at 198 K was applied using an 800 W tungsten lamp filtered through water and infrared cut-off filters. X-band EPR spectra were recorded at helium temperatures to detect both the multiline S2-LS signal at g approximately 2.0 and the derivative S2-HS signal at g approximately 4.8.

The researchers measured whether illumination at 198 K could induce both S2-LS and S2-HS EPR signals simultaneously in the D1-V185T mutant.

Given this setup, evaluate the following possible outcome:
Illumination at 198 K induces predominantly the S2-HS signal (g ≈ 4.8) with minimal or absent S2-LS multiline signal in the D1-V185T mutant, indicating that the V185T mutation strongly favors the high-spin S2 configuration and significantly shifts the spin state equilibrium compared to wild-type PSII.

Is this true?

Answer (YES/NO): NO